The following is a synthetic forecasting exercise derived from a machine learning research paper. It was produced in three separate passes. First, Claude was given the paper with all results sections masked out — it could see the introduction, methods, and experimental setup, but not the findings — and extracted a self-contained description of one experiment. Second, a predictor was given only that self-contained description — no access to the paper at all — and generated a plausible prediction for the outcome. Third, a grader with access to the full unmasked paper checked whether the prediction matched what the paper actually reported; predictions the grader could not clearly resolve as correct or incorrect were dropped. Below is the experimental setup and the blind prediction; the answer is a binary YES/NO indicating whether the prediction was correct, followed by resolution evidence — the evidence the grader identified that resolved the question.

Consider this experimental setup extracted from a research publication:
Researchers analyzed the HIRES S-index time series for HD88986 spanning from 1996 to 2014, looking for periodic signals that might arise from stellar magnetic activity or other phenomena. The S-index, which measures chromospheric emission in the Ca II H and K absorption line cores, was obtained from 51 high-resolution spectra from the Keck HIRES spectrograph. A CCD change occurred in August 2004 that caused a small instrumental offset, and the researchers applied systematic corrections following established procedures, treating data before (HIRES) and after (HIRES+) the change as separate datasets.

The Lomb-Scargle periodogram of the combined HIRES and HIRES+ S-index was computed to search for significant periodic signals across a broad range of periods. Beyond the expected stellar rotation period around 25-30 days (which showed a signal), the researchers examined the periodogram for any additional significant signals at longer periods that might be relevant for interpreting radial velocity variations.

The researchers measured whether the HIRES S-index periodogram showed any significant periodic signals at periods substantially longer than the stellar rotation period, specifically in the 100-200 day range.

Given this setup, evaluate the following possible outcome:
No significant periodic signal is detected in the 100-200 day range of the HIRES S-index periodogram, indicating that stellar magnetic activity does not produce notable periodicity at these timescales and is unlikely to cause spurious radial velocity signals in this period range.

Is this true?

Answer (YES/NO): NO